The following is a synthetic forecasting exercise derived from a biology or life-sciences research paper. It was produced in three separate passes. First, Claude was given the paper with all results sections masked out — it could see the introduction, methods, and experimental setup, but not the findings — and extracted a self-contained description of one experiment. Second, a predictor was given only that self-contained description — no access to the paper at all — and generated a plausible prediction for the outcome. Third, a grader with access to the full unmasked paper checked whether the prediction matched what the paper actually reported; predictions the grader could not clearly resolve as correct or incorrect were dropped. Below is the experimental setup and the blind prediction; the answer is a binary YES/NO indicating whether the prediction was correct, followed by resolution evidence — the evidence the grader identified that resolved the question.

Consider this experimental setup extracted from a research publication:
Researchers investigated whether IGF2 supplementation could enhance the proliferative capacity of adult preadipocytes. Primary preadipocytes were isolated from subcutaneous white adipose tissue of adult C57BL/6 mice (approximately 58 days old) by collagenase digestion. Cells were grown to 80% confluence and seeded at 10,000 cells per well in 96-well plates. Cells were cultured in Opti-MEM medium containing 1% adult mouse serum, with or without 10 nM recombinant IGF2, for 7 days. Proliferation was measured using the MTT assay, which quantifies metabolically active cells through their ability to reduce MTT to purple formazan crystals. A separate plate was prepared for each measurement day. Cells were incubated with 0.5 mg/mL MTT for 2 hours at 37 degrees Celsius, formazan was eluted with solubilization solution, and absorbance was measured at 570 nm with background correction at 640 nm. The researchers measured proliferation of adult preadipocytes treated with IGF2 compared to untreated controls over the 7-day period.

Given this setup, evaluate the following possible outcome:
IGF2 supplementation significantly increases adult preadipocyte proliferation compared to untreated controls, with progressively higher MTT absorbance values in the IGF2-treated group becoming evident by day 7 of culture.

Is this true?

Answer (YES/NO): YES